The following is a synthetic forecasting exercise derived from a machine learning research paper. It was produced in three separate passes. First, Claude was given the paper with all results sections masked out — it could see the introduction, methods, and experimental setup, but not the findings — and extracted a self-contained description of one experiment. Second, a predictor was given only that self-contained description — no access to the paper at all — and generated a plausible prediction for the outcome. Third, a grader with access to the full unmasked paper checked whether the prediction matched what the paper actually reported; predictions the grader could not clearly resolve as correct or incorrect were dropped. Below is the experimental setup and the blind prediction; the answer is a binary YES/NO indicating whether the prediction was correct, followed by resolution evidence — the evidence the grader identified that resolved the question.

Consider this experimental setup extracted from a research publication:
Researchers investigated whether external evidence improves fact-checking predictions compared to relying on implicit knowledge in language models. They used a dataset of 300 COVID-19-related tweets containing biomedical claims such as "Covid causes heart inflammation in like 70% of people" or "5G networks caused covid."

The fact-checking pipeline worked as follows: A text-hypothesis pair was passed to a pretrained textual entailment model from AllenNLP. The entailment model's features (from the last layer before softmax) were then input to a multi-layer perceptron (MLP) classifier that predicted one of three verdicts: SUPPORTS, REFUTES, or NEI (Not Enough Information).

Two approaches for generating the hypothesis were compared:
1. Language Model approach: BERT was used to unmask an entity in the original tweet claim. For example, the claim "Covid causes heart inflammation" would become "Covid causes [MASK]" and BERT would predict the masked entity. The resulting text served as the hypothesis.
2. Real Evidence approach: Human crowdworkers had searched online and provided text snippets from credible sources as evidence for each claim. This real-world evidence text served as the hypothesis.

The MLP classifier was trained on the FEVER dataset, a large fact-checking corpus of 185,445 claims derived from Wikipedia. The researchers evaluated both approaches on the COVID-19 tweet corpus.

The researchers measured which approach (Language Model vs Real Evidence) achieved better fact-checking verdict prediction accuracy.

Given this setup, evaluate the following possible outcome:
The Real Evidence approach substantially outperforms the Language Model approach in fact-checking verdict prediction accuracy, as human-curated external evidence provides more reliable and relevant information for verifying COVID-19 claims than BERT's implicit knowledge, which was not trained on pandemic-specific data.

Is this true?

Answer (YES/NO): NO